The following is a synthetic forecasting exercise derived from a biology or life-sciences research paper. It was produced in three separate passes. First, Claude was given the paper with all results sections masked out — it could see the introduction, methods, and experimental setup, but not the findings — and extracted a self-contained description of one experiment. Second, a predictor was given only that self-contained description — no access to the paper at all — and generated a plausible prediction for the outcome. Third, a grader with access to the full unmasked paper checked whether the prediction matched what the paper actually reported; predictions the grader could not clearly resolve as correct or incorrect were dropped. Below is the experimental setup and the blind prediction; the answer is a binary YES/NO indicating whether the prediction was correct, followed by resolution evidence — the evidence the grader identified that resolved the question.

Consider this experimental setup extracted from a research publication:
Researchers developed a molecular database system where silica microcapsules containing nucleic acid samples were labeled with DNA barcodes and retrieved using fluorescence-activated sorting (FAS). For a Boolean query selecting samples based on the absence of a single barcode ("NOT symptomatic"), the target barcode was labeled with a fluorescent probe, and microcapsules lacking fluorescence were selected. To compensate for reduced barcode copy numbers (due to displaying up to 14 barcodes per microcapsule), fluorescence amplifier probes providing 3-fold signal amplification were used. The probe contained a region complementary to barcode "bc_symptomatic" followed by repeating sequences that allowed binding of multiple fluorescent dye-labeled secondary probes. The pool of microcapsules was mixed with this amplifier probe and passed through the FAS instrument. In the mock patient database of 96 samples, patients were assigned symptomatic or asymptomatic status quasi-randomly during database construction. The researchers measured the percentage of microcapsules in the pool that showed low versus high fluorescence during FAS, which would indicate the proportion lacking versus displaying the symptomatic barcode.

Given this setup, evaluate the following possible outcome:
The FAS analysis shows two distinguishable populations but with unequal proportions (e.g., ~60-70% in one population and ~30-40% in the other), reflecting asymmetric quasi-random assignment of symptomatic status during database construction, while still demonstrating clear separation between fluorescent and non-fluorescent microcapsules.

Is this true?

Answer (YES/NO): NO